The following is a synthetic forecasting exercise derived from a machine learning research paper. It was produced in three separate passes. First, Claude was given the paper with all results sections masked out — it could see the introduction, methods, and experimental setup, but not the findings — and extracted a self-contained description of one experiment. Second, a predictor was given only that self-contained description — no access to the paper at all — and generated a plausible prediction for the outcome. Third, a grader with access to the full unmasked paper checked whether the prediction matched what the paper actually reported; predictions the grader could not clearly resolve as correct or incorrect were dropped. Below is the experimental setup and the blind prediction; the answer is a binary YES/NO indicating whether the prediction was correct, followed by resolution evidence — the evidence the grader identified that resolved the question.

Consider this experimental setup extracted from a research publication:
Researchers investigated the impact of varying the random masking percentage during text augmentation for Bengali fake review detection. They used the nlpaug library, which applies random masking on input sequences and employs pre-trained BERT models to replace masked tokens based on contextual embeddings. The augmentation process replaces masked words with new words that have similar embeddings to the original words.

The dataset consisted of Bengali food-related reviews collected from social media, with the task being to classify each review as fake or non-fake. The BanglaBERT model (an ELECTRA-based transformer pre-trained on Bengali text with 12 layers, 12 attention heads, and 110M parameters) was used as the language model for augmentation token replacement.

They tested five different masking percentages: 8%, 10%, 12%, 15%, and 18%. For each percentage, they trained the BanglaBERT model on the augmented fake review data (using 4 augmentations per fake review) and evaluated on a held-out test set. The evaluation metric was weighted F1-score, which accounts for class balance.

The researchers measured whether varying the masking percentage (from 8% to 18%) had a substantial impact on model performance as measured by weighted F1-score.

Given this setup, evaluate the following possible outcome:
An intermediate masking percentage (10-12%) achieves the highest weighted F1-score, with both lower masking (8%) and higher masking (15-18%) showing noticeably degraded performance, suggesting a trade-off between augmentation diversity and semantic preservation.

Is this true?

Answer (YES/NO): NO